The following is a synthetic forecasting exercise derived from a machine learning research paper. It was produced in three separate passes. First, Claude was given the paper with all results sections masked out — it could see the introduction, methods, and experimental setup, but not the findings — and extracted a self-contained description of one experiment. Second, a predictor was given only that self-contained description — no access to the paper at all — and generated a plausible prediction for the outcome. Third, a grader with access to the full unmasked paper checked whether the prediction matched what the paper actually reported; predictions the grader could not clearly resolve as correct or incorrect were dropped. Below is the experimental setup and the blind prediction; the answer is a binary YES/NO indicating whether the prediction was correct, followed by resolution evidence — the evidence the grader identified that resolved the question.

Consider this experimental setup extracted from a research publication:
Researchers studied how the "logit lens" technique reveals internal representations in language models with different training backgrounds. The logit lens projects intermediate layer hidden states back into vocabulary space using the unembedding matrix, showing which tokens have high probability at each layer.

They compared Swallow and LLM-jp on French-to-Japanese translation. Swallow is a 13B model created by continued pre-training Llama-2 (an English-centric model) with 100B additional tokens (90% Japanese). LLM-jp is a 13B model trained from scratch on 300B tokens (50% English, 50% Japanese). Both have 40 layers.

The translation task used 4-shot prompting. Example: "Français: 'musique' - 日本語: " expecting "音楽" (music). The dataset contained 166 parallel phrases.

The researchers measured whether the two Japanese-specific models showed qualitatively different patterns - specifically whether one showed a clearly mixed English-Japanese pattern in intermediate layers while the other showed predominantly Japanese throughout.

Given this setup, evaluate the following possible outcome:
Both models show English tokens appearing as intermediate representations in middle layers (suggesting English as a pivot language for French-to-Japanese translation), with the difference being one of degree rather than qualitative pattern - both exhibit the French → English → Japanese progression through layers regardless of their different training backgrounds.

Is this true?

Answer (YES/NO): NO